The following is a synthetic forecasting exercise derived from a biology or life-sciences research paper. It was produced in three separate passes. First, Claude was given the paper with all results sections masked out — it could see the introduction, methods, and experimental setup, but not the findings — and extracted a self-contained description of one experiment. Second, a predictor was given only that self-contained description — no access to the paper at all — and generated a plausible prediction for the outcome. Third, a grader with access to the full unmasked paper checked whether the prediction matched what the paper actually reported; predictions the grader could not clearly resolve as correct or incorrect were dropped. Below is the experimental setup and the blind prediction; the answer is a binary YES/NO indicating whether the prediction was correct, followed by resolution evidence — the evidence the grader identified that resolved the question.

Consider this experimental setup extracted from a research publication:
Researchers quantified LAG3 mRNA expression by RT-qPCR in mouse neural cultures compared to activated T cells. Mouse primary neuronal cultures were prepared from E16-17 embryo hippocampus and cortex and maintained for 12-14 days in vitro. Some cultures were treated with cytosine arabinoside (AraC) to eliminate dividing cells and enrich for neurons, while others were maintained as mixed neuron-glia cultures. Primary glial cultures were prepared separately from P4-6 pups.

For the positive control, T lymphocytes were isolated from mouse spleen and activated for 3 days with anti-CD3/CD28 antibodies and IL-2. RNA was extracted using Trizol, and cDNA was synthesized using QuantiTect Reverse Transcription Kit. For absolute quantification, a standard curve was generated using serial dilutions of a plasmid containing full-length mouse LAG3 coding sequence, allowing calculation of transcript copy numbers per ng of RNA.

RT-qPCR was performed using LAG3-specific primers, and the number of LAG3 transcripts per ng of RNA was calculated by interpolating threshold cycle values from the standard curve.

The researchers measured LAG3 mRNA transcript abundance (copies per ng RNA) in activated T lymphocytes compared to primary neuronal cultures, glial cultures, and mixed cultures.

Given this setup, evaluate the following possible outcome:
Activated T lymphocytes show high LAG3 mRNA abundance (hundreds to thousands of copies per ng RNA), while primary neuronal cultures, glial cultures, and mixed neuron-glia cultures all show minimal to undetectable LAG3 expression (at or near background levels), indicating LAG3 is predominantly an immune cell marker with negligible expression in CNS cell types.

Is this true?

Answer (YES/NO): YES